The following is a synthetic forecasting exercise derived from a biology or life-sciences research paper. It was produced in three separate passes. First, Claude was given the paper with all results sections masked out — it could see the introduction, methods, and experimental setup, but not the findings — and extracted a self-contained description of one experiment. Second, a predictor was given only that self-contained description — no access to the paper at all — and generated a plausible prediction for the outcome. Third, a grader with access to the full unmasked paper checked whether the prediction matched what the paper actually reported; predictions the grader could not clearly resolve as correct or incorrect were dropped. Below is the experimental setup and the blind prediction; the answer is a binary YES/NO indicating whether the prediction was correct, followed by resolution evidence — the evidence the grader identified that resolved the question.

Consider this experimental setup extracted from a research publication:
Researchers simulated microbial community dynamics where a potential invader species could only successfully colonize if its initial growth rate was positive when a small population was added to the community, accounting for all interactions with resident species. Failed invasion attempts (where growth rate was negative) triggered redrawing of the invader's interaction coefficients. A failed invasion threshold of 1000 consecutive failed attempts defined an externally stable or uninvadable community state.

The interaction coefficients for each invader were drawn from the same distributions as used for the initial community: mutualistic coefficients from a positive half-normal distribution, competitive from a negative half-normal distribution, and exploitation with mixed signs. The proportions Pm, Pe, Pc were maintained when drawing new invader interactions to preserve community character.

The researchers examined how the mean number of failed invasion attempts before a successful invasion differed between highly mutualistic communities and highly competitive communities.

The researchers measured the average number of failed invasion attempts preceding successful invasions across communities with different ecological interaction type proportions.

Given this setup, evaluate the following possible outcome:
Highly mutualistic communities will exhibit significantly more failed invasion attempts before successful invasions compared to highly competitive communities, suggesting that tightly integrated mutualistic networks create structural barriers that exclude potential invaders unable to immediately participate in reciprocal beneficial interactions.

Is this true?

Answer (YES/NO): YES